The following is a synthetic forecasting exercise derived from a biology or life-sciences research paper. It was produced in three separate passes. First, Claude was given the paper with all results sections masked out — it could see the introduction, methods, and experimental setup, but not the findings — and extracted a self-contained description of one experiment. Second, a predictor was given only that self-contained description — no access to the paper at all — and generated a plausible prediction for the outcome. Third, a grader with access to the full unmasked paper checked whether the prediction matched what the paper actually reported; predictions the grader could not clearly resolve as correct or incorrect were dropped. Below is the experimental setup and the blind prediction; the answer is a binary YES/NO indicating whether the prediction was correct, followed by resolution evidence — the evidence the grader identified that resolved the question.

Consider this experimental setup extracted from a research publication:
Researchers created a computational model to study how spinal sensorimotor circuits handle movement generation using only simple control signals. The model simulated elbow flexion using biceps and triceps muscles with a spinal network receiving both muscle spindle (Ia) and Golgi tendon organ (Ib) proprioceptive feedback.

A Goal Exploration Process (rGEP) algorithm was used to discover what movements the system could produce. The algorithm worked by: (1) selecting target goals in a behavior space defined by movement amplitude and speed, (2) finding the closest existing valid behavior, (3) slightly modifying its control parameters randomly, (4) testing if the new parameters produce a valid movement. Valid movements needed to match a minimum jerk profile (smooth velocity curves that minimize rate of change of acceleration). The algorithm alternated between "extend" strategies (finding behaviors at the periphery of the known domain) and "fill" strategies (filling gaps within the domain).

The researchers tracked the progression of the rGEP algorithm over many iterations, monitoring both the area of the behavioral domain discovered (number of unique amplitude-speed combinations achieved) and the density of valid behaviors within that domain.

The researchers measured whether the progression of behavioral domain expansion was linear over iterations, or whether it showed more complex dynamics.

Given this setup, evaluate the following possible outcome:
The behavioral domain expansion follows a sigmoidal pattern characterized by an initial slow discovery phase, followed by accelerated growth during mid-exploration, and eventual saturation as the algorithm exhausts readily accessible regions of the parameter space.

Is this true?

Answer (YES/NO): NO